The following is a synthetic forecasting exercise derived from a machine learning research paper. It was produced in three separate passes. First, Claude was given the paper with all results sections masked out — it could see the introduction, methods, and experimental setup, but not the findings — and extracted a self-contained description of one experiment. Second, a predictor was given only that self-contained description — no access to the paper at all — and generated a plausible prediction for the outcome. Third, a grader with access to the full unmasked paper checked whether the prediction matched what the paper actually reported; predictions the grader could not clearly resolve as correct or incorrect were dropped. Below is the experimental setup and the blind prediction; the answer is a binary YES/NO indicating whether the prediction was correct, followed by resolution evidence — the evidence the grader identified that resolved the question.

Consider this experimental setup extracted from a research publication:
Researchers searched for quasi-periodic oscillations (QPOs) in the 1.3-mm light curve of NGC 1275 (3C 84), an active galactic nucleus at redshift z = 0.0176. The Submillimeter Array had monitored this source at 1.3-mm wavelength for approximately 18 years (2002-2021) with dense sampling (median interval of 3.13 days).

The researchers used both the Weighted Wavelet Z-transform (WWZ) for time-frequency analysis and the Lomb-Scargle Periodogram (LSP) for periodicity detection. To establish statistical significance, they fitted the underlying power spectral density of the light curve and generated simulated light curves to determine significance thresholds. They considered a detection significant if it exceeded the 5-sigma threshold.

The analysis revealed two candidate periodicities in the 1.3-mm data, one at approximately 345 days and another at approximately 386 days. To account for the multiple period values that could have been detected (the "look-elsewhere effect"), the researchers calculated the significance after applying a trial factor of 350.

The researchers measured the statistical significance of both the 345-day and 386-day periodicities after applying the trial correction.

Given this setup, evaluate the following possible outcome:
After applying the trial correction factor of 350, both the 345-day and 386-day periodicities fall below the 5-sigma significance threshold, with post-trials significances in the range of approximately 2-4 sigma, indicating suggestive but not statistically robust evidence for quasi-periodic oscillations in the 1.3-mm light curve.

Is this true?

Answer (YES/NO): NO